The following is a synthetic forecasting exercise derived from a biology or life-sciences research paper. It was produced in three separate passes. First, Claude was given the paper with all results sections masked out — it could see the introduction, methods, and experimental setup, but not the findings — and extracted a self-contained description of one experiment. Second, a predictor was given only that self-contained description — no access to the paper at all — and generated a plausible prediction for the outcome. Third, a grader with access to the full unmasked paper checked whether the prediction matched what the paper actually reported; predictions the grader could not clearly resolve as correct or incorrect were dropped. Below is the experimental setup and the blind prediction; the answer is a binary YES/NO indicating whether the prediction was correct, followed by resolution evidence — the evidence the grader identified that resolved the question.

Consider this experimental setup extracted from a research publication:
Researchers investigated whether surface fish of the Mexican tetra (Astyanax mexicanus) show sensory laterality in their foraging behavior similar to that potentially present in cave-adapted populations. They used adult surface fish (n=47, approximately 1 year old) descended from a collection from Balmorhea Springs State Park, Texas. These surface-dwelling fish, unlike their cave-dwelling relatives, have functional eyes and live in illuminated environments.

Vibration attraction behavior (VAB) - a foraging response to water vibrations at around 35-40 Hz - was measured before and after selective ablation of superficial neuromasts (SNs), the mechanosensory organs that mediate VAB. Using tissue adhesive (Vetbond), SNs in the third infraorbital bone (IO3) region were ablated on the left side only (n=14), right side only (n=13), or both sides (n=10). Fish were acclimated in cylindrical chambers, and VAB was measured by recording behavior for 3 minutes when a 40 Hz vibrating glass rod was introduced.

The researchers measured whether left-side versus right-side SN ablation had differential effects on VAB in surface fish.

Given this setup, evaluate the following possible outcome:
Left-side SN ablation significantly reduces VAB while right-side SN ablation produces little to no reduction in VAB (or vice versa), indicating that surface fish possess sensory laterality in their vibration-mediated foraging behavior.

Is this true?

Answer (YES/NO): NO